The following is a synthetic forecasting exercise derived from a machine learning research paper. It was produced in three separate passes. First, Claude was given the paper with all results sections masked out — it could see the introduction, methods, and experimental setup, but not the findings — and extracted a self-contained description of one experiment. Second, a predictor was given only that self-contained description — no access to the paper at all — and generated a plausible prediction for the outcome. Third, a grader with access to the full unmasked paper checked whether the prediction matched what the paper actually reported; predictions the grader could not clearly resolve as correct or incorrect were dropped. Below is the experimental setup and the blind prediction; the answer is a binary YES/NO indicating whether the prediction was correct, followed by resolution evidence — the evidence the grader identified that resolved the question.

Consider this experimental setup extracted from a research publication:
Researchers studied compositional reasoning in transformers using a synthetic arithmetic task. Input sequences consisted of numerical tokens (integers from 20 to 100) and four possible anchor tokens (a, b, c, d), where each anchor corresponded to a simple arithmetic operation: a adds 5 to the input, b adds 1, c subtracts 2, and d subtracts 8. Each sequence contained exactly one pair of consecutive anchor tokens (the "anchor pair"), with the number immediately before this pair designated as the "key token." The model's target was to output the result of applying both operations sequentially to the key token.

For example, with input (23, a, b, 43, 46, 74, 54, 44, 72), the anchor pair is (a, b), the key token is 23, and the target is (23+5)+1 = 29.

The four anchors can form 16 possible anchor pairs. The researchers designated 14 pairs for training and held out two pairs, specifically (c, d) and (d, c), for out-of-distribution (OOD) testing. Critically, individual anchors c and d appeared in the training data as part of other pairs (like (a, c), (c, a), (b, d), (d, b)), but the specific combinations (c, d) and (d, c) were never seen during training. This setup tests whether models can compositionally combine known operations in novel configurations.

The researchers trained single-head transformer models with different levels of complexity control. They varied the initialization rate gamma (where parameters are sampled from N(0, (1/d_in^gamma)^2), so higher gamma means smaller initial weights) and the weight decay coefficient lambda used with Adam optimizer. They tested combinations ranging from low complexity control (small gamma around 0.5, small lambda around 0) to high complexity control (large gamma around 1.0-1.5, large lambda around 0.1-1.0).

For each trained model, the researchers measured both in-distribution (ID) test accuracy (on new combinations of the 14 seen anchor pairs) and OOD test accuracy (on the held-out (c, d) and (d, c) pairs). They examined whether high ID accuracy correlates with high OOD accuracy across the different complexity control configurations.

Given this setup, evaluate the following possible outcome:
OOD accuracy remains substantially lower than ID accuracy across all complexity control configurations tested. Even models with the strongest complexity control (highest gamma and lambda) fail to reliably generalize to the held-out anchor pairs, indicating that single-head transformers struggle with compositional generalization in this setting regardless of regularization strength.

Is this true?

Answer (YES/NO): NO